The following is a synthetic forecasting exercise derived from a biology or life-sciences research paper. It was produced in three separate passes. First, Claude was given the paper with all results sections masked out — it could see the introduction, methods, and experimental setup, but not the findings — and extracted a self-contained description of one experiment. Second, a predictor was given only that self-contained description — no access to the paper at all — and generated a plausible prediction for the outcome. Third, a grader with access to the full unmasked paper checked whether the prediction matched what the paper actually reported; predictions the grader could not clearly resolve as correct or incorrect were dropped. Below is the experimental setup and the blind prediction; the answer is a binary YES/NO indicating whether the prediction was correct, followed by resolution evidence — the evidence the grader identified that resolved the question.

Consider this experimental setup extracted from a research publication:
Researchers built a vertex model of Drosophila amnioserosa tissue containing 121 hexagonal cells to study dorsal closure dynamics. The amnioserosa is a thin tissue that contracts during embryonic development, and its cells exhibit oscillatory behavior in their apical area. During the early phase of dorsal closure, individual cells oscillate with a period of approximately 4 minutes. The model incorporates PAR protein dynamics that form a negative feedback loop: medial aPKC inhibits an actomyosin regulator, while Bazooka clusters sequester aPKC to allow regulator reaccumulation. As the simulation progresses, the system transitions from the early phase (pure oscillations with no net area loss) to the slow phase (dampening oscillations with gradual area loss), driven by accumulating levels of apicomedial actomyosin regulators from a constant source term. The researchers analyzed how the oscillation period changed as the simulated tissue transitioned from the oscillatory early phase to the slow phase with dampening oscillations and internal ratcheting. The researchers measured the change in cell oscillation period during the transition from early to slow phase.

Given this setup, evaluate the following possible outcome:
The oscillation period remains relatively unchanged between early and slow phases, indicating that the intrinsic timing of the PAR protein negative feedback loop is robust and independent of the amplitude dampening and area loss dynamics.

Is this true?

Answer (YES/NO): NO